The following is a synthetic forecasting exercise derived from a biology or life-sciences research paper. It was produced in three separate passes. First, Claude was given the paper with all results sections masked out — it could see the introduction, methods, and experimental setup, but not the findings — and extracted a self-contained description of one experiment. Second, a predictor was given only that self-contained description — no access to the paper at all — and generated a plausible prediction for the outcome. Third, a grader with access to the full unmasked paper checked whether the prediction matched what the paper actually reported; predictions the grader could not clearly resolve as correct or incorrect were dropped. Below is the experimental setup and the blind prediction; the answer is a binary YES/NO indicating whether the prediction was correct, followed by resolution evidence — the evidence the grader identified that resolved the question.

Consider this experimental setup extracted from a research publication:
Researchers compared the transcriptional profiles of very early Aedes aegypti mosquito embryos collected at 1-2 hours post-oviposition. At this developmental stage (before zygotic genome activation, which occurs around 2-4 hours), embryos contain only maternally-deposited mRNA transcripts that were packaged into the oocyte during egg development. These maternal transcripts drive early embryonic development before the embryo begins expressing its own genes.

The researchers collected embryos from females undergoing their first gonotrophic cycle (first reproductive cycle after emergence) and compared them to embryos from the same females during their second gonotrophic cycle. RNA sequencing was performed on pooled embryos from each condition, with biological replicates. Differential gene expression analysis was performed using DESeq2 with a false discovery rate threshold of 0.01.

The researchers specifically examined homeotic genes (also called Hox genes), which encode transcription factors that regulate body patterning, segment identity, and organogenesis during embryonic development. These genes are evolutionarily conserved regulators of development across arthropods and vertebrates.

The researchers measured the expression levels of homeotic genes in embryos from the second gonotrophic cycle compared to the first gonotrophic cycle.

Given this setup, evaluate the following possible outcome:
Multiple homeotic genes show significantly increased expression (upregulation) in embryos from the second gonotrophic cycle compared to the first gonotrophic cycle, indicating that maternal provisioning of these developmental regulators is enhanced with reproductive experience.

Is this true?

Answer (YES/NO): NO